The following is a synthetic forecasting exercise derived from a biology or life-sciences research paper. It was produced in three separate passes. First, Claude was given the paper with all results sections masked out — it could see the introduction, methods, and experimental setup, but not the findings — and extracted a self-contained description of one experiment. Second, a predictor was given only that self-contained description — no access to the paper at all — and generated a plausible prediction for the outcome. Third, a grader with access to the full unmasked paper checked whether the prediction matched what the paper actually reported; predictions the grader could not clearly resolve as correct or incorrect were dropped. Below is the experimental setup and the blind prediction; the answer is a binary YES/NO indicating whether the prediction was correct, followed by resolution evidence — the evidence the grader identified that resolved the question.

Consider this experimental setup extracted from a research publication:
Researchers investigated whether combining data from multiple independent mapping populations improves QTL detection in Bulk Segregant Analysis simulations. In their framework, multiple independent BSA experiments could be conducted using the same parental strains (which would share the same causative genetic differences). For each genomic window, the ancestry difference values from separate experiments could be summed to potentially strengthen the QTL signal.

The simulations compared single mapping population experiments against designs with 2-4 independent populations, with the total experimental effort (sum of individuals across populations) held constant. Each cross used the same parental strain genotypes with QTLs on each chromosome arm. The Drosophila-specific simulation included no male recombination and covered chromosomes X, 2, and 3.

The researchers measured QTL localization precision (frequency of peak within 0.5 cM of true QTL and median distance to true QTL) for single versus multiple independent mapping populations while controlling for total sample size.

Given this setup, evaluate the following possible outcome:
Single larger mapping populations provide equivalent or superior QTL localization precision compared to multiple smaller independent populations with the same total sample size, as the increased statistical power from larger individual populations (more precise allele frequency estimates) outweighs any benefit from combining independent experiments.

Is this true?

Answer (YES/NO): NO